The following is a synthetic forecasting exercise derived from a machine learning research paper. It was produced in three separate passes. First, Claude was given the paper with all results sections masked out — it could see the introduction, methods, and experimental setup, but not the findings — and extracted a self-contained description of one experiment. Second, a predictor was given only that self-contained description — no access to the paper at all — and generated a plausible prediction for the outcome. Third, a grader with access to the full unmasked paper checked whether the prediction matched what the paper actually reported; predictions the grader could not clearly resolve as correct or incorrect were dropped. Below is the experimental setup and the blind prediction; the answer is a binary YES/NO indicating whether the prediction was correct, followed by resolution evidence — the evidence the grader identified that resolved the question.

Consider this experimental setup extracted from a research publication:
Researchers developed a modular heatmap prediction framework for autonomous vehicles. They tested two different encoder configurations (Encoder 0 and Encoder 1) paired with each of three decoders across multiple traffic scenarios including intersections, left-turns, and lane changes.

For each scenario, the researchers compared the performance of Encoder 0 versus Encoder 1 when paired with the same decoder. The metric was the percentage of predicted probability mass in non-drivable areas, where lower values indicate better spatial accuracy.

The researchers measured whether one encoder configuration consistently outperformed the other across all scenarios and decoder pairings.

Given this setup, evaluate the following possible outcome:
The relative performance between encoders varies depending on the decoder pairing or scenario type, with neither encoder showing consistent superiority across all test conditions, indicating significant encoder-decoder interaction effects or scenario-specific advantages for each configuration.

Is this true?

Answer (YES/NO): YES